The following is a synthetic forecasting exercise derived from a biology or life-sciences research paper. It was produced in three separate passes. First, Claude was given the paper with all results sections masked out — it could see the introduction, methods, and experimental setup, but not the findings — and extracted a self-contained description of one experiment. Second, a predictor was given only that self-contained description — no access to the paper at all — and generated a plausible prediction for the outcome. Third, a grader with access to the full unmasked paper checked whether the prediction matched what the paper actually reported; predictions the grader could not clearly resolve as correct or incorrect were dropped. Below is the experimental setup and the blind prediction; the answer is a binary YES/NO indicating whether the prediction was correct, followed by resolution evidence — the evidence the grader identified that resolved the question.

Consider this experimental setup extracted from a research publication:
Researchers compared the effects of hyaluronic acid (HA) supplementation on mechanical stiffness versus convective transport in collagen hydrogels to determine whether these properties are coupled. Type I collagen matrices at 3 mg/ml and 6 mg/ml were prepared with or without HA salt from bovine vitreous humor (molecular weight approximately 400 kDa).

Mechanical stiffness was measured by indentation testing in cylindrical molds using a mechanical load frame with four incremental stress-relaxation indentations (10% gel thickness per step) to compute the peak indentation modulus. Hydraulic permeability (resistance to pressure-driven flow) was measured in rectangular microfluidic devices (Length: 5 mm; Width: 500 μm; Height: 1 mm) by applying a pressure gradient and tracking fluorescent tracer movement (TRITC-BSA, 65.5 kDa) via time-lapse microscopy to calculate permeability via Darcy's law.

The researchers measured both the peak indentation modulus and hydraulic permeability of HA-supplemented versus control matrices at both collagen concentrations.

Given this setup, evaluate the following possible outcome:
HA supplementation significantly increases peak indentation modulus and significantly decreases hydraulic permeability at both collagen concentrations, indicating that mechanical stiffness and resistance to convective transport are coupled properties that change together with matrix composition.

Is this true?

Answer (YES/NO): NO